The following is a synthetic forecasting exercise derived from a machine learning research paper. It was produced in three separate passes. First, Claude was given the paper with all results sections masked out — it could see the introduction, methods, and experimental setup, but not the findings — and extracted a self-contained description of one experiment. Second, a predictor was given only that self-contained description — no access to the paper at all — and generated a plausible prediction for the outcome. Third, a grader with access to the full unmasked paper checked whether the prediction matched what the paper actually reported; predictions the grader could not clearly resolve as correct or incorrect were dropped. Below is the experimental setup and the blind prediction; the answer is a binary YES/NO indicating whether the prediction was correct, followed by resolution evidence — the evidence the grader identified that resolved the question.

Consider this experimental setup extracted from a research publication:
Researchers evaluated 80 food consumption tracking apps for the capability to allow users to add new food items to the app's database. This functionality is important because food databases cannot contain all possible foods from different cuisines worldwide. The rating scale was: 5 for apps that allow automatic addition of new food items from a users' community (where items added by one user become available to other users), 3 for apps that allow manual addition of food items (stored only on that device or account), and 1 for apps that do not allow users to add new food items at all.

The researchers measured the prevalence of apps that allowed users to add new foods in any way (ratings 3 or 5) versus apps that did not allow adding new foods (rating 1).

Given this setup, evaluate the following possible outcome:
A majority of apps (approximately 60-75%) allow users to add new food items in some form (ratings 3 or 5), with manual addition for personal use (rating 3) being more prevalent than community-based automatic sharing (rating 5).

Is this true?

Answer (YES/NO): YES